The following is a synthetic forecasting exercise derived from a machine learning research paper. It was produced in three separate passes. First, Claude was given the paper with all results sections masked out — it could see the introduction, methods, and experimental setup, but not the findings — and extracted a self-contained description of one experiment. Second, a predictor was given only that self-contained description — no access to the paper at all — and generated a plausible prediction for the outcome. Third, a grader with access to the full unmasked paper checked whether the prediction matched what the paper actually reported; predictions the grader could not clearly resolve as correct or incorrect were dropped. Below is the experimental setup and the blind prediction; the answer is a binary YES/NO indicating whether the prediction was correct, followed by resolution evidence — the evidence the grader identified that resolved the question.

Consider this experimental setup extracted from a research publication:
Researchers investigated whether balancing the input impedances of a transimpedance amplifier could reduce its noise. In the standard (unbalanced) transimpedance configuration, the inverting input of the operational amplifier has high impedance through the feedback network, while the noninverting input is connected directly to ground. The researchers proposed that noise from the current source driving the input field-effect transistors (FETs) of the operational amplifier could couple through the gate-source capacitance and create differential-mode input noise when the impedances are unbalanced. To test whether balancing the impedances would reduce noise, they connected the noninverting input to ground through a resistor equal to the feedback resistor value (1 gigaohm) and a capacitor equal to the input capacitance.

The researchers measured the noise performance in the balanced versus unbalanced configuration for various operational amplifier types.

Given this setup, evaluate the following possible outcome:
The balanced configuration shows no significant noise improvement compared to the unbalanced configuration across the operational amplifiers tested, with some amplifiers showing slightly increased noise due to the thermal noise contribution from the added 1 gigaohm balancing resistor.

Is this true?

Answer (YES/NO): NO